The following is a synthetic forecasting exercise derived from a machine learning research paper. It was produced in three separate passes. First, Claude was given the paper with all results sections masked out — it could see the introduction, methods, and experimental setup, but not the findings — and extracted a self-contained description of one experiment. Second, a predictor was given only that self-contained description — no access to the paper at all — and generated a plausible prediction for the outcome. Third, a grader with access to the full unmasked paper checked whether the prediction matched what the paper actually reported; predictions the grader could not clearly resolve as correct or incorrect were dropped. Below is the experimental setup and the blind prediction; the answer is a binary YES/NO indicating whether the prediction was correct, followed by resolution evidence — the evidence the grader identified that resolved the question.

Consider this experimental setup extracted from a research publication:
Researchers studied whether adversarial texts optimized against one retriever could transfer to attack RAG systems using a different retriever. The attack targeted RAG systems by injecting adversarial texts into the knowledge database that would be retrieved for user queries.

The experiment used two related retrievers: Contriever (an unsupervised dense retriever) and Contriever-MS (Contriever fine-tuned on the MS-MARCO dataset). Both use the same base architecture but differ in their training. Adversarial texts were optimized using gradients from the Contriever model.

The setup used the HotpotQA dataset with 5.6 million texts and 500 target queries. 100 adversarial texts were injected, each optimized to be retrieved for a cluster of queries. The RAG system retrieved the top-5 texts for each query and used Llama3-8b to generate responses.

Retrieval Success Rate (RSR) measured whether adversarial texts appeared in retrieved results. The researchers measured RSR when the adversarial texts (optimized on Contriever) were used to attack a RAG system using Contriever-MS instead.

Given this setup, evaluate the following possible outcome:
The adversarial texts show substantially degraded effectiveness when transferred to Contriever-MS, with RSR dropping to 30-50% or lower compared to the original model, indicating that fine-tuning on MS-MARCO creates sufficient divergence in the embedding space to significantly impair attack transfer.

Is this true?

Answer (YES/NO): NO